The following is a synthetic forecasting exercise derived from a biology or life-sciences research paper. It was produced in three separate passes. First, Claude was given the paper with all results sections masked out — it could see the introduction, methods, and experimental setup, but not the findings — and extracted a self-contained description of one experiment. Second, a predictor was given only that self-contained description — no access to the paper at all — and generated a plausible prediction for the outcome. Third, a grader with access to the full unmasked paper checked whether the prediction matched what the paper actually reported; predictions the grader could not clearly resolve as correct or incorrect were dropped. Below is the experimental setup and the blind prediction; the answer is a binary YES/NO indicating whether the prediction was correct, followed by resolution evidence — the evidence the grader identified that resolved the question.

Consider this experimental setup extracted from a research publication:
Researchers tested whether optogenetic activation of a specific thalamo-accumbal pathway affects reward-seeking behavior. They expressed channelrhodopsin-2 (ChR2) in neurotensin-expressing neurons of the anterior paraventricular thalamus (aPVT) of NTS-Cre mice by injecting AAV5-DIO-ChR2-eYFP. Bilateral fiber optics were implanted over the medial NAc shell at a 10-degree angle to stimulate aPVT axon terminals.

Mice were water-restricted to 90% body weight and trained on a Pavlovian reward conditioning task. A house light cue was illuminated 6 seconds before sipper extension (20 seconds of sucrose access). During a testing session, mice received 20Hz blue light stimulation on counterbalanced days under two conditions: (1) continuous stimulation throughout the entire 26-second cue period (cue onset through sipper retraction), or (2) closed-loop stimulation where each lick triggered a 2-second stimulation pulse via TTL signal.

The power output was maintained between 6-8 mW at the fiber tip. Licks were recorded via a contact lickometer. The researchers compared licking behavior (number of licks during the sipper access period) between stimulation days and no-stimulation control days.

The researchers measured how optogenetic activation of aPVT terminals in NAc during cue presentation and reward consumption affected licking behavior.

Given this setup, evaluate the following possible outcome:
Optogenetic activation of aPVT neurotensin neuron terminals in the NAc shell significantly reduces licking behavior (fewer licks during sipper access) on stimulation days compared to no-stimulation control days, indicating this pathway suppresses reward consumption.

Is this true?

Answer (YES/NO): YES